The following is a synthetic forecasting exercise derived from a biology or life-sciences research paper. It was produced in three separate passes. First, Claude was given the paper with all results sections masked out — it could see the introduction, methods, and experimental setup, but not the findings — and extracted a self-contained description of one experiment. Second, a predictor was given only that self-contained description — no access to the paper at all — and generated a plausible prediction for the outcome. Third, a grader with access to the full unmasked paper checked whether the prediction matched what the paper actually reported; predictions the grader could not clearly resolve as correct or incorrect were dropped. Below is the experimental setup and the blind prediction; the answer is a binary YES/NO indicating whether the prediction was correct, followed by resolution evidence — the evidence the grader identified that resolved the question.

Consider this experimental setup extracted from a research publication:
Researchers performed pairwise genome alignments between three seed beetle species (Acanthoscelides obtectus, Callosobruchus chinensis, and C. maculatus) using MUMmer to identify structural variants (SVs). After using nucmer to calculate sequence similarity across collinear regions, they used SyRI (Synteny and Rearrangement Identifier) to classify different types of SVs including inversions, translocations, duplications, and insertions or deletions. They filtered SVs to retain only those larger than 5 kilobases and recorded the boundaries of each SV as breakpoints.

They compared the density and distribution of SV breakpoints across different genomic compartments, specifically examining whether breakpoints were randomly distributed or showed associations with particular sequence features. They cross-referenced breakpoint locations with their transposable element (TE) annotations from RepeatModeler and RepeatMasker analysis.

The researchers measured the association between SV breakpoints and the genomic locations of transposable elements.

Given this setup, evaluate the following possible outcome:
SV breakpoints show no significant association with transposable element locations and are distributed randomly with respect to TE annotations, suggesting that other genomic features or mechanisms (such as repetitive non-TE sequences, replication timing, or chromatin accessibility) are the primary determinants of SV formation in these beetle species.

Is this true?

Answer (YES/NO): NO